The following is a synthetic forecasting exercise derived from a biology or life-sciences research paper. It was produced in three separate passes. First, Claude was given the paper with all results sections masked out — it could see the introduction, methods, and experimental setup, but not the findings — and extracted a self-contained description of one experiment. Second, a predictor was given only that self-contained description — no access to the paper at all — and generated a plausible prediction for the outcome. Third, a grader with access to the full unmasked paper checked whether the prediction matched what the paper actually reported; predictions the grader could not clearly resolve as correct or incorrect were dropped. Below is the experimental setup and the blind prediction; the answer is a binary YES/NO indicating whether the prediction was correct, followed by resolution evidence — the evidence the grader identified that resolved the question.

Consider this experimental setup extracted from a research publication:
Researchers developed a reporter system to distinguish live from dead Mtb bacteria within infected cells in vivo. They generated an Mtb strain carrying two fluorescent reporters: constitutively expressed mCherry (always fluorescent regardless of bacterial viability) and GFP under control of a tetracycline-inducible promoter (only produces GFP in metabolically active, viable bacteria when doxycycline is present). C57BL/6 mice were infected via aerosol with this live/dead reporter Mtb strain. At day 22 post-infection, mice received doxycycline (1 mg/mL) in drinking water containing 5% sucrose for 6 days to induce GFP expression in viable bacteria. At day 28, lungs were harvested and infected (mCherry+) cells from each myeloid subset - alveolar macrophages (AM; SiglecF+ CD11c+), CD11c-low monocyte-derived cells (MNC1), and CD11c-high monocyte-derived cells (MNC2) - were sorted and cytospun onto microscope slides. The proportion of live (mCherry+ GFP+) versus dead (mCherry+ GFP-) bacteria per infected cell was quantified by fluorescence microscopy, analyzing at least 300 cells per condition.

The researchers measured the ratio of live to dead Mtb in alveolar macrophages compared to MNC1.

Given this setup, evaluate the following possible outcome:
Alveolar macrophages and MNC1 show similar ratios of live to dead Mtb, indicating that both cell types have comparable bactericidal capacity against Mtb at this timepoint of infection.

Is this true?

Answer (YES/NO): NO